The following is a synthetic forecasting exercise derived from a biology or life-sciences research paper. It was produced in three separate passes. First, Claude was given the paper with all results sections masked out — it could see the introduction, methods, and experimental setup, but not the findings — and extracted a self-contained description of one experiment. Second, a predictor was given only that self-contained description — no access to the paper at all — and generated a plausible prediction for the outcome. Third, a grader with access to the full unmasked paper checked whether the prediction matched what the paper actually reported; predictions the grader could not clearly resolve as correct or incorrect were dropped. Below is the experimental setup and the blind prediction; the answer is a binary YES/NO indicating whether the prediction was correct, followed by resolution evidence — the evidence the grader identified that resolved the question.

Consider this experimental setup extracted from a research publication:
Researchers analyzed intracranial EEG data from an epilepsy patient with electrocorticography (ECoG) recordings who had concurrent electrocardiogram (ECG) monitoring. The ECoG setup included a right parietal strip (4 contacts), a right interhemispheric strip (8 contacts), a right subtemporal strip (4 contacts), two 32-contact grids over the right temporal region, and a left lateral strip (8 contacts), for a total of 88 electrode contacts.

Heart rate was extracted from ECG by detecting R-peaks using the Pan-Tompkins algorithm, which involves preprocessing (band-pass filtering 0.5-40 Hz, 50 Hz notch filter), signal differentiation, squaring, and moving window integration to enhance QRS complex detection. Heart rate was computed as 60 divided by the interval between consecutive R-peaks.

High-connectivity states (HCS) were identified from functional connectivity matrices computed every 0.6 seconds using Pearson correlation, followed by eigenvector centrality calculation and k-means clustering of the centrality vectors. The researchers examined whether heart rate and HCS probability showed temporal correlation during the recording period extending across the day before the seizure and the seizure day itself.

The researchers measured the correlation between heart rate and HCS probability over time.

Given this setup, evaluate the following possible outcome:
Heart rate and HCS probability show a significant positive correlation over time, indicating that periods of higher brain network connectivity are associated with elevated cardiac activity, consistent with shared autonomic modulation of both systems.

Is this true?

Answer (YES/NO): NO